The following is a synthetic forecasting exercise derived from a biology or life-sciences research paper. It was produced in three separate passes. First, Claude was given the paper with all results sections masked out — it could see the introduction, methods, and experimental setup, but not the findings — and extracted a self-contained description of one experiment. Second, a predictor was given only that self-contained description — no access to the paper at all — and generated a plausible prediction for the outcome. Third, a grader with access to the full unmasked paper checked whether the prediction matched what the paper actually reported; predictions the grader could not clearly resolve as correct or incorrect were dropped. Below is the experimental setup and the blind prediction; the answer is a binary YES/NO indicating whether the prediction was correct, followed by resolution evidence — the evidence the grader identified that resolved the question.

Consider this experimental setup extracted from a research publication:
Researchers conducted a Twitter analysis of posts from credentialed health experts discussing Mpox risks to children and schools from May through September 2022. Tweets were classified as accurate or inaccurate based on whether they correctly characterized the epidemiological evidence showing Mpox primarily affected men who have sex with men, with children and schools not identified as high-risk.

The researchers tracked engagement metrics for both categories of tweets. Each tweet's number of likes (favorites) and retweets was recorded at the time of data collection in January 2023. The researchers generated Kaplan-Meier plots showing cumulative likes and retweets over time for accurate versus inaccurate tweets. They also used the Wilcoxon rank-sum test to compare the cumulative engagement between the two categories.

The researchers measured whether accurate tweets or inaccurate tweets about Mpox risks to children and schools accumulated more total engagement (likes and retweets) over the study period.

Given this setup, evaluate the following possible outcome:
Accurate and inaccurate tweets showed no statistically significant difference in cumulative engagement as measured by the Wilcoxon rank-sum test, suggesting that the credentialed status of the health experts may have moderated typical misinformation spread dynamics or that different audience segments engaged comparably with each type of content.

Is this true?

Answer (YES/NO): NO